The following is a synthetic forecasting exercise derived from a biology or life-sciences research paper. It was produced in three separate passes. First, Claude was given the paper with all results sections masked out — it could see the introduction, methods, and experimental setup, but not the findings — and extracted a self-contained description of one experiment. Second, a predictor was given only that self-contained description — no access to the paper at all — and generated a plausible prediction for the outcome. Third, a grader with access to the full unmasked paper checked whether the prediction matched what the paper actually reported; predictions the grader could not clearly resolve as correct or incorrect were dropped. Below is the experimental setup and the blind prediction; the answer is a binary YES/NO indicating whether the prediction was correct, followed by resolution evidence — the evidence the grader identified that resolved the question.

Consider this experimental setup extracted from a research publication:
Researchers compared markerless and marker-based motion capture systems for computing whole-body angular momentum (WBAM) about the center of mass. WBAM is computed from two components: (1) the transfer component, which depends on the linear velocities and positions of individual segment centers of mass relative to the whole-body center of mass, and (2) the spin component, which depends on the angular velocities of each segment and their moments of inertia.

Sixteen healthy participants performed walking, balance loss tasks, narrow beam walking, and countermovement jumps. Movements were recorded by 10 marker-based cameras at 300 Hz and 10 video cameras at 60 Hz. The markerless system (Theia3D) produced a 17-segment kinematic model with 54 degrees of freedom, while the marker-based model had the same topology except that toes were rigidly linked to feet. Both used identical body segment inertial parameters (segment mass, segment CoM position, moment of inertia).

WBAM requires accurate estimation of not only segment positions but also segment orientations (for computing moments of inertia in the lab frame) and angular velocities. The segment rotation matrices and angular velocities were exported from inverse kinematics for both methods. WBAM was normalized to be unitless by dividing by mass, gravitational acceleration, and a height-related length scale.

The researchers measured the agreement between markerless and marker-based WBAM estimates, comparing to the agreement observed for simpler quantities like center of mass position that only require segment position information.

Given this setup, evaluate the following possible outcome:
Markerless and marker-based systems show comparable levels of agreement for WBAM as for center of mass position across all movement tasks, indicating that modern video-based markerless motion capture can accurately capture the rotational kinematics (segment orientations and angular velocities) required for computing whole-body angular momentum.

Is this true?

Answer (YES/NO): NO